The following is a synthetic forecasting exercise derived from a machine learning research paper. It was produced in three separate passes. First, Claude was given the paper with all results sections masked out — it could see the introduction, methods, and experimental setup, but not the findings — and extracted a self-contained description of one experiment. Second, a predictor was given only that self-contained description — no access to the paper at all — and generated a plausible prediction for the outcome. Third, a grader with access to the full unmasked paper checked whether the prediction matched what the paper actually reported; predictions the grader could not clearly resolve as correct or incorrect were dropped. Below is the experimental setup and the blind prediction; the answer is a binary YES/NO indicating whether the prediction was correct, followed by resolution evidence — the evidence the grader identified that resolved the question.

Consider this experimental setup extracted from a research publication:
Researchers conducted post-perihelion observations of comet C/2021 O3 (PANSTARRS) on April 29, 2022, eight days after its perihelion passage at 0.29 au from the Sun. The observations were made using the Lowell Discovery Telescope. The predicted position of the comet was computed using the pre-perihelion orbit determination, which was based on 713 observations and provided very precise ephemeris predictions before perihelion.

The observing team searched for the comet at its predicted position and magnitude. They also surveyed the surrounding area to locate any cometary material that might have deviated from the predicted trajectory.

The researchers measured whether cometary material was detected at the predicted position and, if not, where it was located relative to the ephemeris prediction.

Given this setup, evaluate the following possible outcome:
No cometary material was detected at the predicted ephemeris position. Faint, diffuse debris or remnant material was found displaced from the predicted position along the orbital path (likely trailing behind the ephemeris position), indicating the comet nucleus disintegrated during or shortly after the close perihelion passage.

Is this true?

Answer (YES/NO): YES